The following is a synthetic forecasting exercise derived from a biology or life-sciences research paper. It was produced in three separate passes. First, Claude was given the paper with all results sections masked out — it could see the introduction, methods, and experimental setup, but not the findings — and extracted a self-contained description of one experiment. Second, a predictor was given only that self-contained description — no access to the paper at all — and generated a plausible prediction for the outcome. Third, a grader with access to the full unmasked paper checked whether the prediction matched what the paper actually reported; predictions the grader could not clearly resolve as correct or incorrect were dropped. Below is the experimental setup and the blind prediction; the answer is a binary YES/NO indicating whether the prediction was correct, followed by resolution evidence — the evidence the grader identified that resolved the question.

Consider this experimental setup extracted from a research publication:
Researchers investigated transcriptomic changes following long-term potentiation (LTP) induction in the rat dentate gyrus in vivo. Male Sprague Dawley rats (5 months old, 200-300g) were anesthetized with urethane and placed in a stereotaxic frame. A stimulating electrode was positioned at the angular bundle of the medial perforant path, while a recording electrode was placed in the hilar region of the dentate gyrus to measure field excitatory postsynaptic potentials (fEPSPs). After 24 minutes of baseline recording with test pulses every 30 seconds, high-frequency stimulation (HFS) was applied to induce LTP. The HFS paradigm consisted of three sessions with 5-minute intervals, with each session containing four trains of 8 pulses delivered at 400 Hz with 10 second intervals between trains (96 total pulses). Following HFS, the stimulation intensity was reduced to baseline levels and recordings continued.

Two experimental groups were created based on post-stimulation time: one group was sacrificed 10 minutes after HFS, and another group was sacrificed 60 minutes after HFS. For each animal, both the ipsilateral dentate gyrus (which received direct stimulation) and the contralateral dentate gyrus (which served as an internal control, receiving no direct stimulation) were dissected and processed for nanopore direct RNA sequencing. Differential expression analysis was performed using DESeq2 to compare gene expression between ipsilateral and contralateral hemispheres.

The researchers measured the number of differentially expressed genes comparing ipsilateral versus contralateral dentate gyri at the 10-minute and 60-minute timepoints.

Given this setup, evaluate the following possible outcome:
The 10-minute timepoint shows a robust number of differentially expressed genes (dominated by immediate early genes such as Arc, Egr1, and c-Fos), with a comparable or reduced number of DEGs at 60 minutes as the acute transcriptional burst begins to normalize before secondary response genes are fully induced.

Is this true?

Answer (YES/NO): NO